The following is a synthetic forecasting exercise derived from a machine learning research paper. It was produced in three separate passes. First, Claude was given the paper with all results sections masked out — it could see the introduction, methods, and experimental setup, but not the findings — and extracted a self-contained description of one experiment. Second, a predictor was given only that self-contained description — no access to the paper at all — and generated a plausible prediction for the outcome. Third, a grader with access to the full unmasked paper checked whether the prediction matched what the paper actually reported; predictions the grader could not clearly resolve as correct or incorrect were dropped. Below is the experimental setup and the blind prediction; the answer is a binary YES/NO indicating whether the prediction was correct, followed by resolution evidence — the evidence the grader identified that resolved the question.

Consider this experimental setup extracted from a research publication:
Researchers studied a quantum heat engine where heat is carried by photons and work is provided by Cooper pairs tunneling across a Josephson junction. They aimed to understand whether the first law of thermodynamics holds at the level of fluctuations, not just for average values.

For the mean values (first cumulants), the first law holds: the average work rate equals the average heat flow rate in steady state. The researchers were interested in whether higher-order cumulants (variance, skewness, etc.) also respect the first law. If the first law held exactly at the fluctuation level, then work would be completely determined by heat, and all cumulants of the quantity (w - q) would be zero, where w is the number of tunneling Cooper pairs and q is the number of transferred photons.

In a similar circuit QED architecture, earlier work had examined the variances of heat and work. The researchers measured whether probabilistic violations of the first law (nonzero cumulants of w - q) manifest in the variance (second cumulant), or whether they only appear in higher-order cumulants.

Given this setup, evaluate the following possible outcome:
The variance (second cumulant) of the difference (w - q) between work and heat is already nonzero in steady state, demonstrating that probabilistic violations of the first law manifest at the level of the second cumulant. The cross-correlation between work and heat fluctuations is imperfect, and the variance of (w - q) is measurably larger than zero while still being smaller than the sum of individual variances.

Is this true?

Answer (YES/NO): NO